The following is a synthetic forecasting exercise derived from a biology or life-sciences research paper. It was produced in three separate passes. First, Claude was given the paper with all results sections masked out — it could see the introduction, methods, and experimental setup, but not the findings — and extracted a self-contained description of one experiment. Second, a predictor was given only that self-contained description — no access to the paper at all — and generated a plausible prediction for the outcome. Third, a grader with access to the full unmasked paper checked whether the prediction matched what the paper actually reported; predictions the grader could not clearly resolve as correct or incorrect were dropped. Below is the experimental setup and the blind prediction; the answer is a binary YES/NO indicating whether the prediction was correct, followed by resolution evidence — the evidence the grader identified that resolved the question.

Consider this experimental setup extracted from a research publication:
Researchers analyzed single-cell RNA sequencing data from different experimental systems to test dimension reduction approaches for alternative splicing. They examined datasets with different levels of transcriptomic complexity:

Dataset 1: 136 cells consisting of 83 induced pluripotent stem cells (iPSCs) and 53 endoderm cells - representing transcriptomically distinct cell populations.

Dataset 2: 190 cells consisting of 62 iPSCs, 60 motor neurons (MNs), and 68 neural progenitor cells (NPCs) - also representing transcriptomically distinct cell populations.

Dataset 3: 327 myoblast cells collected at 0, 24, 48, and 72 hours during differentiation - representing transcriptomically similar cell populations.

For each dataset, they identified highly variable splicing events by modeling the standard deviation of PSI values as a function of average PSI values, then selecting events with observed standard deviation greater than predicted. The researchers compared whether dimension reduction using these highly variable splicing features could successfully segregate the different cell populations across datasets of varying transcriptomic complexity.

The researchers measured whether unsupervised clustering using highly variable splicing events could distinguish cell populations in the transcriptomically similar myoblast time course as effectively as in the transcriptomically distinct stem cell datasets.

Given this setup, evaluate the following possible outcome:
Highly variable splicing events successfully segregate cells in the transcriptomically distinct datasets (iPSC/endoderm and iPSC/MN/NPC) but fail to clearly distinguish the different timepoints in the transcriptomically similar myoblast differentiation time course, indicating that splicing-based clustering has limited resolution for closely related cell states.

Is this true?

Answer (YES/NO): YES